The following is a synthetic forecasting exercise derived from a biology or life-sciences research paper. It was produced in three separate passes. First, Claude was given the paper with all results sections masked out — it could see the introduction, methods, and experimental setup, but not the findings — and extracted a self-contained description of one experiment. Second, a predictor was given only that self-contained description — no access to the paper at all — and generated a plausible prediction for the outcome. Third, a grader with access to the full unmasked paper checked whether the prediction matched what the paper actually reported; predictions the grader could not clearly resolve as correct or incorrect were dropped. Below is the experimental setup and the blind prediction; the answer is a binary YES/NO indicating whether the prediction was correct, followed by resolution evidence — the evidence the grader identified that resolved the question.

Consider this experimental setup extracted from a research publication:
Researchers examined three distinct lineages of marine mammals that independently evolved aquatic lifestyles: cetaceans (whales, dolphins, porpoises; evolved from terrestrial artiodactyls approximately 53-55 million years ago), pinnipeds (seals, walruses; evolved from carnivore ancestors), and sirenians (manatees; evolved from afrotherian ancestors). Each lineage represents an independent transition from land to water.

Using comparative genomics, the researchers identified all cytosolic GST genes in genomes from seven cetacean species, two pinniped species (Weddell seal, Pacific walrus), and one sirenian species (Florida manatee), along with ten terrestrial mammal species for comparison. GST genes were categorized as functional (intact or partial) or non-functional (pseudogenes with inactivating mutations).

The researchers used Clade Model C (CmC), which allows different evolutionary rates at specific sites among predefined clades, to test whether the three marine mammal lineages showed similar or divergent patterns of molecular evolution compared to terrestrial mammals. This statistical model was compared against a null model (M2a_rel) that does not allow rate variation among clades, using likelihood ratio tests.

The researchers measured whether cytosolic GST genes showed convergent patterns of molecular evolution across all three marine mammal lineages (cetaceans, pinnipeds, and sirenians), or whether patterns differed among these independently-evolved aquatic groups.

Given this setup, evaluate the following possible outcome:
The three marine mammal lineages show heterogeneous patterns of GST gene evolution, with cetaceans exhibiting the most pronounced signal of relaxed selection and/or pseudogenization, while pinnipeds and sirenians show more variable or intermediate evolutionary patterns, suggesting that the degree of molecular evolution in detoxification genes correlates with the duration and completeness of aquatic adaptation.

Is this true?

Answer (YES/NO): YES